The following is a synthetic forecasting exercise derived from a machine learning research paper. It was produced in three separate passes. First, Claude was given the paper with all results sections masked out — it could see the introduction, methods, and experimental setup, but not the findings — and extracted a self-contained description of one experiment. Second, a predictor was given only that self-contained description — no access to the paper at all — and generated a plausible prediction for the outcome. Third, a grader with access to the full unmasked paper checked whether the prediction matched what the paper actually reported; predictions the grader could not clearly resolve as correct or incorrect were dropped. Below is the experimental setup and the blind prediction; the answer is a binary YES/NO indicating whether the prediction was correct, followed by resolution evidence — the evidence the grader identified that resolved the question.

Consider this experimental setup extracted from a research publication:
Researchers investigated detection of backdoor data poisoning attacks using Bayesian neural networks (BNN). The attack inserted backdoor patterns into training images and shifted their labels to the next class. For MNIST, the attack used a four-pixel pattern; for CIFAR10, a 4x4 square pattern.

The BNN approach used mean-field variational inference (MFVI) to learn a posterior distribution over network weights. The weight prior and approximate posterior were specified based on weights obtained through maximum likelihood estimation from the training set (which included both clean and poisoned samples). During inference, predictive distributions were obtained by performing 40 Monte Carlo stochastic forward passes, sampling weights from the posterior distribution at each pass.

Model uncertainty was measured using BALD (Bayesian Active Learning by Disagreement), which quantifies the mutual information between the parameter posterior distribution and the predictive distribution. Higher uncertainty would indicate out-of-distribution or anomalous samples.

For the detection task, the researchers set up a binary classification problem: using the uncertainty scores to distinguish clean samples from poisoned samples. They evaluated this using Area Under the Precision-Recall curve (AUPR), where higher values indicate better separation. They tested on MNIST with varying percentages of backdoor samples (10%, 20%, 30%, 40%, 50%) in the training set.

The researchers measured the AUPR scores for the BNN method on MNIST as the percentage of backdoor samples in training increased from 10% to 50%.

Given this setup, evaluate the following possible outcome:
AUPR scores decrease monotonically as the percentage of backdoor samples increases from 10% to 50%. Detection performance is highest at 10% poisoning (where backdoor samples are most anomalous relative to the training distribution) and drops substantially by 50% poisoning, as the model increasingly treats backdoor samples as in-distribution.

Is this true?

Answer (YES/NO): YES